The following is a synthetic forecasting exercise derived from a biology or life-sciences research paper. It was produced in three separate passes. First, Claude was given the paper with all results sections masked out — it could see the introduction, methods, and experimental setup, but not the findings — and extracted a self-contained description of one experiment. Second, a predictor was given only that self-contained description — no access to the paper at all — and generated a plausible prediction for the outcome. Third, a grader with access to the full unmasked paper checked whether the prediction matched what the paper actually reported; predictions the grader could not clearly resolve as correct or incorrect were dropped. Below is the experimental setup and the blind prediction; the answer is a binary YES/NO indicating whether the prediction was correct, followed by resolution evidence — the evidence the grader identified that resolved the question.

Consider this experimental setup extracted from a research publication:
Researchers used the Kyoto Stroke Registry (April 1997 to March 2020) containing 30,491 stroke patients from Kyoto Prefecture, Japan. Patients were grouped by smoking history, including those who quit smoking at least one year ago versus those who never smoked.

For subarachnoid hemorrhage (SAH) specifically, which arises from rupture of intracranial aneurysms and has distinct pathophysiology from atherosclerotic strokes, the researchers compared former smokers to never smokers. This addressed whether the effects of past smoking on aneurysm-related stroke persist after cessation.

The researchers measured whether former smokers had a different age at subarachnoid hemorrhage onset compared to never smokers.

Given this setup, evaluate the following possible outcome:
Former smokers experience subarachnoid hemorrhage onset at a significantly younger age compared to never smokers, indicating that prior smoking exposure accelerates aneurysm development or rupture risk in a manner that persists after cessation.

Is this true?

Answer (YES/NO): YES